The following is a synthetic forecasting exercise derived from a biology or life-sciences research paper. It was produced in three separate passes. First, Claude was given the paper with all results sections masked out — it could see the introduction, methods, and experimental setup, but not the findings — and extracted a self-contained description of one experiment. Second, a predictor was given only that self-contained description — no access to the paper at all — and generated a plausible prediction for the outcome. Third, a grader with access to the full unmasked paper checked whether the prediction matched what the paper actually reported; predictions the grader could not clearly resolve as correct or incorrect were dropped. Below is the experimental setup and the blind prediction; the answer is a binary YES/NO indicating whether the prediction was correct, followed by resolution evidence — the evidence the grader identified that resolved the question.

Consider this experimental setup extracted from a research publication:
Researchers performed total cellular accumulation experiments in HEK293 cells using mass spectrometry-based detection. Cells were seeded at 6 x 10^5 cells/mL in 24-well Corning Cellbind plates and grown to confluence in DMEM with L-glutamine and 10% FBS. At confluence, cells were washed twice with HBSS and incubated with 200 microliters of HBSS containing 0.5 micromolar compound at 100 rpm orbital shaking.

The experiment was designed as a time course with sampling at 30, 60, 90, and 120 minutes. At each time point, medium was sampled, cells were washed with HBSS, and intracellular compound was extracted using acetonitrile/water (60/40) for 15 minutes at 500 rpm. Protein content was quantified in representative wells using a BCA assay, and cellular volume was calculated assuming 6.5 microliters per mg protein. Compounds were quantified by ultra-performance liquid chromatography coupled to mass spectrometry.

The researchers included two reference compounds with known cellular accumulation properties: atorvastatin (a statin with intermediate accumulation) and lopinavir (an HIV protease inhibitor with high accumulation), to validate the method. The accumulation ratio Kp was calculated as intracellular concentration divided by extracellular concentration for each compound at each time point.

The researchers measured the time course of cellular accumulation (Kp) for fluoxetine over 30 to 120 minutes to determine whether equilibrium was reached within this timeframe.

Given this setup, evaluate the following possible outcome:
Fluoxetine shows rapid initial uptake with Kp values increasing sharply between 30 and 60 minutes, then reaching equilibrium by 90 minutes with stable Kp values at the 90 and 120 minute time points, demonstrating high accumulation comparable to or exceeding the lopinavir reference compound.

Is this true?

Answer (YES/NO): NO